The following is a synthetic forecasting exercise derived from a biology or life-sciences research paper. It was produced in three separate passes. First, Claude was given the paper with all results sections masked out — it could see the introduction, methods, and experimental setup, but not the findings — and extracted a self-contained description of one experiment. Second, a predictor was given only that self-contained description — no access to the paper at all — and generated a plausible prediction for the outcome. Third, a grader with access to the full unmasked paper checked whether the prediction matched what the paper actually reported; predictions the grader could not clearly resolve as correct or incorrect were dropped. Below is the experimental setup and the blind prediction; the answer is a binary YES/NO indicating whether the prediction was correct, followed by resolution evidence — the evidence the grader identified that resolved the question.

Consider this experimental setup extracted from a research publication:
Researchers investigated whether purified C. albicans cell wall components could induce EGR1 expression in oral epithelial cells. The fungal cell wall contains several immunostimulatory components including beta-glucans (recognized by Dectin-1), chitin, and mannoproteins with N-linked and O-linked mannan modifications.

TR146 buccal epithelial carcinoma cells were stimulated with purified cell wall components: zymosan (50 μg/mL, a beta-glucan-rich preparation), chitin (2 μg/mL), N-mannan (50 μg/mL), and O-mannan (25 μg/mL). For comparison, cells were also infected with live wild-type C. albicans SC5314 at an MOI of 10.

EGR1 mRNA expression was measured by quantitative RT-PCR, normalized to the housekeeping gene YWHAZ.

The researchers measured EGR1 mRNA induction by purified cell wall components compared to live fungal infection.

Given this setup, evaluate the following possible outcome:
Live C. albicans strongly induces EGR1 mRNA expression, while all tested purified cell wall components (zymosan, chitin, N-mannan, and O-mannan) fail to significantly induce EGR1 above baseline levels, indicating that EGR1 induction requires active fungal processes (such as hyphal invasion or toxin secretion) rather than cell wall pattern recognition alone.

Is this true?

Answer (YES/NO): NO